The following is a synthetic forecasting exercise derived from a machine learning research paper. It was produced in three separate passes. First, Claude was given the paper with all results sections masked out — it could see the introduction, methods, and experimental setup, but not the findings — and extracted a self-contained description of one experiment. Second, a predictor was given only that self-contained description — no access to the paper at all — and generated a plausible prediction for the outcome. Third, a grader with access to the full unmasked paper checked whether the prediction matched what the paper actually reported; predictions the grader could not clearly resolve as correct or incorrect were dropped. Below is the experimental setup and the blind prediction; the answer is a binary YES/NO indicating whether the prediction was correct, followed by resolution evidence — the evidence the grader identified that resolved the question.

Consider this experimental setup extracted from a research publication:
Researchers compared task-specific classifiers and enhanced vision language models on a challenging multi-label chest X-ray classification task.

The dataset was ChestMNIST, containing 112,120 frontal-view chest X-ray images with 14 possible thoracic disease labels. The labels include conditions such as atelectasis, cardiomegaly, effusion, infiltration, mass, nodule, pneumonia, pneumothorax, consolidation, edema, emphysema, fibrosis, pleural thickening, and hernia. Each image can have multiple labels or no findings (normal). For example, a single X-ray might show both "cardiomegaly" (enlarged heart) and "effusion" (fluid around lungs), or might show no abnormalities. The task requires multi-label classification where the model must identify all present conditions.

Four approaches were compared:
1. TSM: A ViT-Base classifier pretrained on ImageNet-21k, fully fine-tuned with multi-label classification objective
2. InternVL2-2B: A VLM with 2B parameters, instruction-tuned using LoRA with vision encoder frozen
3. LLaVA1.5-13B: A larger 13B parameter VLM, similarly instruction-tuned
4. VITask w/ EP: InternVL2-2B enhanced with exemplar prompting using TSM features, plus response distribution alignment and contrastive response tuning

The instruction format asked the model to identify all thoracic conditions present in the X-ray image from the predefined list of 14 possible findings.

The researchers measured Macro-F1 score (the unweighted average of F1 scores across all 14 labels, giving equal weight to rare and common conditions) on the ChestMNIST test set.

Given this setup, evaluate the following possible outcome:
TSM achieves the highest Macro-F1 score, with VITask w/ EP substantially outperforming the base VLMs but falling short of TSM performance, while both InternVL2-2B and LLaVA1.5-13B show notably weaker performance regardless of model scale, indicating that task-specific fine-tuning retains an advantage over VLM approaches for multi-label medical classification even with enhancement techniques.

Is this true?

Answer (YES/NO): NO